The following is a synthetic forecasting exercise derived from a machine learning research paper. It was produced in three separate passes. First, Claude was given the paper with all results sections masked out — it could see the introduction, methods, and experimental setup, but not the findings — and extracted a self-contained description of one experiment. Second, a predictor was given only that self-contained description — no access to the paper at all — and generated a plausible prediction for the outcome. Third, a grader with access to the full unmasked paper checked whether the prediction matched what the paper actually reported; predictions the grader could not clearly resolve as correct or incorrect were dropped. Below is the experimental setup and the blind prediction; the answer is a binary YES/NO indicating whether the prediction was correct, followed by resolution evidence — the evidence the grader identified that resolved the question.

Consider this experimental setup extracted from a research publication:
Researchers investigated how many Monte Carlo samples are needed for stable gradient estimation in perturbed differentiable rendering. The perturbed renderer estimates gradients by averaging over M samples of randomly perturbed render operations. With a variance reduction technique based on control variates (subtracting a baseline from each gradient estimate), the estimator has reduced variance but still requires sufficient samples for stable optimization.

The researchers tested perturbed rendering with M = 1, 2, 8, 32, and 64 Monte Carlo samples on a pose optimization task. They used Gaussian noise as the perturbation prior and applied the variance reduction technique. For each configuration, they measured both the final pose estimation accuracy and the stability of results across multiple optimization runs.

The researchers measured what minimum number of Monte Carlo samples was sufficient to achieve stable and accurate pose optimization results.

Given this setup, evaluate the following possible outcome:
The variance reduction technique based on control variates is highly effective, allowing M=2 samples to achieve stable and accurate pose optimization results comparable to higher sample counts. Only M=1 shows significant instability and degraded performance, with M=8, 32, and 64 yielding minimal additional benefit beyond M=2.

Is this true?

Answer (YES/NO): NO